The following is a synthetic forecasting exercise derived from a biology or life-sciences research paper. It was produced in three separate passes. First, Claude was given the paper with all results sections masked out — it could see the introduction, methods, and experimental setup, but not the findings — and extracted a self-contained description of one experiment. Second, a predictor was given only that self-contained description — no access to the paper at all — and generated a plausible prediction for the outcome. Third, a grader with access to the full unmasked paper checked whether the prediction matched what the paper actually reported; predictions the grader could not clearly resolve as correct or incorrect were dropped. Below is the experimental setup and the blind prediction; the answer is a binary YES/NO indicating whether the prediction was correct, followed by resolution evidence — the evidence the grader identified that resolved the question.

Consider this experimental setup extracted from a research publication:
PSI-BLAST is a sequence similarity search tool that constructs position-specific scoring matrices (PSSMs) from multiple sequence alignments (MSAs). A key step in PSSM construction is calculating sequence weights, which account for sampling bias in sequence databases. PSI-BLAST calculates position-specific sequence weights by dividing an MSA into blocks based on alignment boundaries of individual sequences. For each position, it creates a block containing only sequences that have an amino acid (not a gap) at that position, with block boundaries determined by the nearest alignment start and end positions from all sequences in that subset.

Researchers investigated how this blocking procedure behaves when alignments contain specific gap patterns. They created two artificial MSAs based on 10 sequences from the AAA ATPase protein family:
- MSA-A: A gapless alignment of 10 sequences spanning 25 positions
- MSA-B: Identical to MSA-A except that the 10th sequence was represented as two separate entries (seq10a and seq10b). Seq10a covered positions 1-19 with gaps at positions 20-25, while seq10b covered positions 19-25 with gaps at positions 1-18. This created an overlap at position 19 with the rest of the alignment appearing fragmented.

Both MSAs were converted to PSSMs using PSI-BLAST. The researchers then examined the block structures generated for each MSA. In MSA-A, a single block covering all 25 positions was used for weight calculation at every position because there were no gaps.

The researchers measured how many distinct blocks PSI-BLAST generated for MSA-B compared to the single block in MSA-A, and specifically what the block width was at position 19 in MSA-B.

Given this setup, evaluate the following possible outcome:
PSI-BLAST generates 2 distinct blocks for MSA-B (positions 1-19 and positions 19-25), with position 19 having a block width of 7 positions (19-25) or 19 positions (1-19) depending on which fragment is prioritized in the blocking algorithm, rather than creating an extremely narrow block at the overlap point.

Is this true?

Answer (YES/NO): NO